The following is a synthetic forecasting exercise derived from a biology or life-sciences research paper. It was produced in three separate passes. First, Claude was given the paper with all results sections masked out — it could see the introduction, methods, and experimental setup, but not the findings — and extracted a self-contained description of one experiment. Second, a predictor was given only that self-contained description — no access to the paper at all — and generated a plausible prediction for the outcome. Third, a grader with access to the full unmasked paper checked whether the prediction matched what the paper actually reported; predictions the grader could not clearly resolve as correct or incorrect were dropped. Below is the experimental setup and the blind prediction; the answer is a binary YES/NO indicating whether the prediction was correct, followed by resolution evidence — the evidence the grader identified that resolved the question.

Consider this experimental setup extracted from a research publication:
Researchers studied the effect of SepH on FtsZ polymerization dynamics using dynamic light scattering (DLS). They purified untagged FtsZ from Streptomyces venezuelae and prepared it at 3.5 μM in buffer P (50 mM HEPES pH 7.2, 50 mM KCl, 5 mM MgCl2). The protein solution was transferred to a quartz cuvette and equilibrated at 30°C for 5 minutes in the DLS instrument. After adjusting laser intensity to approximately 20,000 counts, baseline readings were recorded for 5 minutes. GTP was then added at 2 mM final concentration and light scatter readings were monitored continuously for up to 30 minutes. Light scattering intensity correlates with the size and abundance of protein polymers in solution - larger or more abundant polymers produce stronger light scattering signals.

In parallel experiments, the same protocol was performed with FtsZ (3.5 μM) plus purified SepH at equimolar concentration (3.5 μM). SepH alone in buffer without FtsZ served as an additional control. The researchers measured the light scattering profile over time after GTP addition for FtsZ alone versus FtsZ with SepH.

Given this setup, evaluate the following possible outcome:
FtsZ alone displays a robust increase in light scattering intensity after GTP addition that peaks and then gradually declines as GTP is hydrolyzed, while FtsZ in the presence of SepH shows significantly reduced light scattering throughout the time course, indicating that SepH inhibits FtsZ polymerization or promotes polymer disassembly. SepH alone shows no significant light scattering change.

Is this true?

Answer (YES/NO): NO